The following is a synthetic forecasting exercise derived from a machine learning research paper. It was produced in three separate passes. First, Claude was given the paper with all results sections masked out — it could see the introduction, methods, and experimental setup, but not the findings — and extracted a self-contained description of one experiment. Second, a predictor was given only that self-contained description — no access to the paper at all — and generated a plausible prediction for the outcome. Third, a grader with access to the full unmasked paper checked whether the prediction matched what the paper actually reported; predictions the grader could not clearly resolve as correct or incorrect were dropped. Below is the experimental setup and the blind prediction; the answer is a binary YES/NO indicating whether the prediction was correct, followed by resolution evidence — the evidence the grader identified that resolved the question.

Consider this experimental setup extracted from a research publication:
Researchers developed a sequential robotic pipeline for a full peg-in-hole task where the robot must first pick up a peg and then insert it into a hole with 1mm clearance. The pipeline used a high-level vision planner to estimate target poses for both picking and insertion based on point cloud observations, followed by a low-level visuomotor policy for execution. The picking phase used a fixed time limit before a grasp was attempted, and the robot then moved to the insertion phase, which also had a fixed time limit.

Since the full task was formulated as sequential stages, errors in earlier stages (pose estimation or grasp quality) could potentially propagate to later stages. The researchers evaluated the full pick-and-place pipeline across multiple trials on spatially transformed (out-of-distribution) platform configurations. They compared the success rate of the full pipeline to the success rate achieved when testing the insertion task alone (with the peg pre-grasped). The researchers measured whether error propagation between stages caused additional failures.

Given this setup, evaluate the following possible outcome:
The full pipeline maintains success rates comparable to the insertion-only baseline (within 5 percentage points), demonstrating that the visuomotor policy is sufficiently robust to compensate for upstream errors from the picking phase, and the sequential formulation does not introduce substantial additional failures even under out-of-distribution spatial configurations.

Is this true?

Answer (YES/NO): YES